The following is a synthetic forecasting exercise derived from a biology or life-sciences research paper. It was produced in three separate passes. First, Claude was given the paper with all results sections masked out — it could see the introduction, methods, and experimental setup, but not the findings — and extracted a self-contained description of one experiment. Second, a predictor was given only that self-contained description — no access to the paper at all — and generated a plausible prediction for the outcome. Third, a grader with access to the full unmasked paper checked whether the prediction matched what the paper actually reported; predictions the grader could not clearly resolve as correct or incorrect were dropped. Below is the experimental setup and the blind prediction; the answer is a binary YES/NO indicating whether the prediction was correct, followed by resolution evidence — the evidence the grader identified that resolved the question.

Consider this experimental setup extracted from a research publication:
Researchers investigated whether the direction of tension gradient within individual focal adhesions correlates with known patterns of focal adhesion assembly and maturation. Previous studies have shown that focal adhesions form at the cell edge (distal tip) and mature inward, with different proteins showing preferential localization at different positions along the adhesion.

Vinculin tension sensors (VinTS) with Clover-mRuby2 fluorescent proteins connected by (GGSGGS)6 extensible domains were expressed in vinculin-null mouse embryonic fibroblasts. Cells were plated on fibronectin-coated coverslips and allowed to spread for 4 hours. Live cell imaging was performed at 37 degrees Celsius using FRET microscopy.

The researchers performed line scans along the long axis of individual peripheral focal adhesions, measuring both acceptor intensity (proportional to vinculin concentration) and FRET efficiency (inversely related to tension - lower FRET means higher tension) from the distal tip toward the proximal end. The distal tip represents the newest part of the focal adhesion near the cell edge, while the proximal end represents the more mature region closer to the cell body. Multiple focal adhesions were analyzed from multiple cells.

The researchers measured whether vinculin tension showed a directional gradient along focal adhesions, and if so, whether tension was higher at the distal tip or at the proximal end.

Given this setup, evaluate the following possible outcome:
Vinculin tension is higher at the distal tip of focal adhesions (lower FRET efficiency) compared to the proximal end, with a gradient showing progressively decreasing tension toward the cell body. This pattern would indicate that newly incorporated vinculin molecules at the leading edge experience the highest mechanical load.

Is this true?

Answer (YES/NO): YES